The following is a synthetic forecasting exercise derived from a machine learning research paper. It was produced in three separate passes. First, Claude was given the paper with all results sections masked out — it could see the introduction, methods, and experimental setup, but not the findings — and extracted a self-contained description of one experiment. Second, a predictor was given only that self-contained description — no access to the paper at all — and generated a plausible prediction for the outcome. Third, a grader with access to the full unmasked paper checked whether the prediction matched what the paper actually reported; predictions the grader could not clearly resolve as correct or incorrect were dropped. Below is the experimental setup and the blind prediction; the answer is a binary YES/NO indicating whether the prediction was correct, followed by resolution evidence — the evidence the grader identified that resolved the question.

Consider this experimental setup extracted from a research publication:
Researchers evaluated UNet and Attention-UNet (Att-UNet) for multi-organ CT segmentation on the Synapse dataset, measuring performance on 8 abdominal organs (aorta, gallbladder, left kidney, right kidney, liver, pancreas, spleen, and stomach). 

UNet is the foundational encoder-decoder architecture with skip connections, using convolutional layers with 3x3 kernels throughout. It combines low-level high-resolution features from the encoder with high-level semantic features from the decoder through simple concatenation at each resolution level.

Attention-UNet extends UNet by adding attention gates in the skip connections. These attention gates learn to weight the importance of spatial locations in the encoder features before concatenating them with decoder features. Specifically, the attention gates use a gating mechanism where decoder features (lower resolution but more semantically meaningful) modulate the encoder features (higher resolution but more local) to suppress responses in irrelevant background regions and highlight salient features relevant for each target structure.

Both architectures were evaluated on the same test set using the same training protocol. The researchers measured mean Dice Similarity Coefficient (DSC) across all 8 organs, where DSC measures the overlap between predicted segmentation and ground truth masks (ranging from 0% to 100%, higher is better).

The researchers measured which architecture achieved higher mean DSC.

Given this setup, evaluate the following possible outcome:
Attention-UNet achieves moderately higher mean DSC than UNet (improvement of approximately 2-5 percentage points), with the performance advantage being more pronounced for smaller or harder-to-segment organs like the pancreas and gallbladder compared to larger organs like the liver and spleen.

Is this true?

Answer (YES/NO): NO